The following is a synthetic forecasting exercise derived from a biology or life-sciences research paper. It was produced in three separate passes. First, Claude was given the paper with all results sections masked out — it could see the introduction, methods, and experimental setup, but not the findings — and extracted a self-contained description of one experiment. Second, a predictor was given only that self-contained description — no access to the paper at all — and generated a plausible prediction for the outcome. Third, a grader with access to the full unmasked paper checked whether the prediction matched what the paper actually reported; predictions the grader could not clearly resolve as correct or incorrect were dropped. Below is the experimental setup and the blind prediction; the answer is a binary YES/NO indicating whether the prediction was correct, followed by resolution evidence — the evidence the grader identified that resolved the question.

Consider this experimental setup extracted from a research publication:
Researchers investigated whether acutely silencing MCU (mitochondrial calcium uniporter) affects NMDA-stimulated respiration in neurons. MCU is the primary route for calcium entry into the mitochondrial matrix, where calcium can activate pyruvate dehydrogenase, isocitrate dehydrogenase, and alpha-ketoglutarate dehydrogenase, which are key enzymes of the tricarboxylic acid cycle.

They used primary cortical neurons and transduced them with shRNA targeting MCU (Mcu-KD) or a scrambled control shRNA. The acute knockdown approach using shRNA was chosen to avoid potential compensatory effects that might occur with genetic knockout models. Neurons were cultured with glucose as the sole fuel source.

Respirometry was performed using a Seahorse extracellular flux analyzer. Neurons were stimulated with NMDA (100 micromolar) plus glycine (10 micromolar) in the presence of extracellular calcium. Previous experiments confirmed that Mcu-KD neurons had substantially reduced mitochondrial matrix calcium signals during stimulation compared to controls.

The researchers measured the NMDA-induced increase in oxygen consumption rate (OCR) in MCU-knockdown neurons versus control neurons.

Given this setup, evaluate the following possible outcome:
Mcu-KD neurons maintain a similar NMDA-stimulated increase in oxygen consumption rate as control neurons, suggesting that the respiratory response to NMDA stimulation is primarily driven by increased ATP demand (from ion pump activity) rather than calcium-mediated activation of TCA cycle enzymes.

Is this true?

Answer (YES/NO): NO